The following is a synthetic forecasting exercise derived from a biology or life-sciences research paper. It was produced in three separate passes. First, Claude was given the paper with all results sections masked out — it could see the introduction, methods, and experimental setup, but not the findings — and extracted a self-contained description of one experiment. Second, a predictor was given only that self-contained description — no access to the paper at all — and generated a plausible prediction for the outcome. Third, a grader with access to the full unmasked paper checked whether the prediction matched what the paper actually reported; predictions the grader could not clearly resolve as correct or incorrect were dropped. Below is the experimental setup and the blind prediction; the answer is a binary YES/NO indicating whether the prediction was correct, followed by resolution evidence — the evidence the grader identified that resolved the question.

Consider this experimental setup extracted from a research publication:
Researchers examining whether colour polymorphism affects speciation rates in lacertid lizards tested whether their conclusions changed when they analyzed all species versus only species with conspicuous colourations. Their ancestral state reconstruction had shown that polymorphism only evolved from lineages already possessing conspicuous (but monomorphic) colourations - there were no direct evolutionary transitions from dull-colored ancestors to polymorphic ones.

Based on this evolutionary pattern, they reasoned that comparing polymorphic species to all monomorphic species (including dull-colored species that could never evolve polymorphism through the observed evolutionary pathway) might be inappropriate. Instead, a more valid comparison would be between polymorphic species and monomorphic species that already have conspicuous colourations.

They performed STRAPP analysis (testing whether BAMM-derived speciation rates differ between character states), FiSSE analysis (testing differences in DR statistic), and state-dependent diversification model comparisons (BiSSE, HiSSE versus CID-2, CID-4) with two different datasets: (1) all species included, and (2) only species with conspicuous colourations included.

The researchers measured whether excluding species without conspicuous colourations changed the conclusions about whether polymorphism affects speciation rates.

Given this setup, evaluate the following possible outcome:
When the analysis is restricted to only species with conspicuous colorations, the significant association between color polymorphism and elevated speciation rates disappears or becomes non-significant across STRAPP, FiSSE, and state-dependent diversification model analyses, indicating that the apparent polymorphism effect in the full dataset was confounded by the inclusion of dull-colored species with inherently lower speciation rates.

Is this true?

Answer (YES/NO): NO